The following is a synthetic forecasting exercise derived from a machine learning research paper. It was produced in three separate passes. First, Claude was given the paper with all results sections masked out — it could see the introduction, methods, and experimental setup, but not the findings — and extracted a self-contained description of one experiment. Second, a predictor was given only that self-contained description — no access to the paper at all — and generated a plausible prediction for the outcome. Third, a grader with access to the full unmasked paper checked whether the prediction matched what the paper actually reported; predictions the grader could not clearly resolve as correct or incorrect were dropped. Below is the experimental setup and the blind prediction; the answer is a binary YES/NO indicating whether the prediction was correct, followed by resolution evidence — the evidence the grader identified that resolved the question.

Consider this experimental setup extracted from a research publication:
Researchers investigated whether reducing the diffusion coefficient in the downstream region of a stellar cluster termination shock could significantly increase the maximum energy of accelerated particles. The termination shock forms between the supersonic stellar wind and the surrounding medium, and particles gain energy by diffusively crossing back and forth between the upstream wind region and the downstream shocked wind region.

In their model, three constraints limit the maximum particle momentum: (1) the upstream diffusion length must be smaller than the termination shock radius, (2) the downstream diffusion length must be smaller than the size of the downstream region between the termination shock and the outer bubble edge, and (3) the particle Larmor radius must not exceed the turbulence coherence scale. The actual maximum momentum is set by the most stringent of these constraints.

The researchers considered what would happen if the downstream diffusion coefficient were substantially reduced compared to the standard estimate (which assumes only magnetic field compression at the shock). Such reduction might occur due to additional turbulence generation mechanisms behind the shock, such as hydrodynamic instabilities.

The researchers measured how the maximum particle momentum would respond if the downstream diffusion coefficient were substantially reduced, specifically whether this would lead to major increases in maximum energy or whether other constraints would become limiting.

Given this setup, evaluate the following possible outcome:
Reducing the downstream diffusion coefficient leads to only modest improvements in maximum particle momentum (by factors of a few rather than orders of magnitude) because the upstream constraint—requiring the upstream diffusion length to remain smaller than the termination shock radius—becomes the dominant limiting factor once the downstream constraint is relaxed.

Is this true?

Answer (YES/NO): YES